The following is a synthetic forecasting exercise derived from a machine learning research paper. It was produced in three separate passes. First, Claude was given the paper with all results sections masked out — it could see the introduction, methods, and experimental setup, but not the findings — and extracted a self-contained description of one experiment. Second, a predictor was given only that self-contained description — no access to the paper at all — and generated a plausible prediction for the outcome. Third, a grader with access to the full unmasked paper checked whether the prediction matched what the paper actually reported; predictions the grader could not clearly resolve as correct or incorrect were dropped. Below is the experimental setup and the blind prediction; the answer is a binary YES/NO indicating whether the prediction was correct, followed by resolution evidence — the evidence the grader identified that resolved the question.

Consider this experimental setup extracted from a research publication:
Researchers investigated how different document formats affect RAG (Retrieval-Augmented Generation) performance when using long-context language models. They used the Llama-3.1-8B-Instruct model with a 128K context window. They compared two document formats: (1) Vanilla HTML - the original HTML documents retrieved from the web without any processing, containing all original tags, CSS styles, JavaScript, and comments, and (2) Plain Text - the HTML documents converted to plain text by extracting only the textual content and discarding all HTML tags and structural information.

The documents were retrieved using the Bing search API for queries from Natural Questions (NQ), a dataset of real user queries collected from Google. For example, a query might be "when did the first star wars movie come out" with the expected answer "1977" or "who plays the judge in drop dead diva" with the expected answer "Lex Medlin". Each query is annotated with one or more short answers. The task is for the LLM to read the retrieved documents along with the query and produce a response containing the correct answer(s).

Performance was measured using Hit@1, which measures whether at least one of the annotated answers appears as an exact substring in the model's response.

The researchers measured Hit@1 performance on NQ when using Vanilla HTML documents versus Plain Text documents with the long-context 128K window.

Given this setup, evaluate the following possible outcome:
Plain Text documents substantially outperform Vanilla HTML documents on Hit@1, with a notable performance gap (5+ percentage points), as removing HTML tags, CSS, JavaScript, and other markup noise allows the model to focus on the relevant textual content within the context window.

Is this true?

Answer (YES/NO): YES